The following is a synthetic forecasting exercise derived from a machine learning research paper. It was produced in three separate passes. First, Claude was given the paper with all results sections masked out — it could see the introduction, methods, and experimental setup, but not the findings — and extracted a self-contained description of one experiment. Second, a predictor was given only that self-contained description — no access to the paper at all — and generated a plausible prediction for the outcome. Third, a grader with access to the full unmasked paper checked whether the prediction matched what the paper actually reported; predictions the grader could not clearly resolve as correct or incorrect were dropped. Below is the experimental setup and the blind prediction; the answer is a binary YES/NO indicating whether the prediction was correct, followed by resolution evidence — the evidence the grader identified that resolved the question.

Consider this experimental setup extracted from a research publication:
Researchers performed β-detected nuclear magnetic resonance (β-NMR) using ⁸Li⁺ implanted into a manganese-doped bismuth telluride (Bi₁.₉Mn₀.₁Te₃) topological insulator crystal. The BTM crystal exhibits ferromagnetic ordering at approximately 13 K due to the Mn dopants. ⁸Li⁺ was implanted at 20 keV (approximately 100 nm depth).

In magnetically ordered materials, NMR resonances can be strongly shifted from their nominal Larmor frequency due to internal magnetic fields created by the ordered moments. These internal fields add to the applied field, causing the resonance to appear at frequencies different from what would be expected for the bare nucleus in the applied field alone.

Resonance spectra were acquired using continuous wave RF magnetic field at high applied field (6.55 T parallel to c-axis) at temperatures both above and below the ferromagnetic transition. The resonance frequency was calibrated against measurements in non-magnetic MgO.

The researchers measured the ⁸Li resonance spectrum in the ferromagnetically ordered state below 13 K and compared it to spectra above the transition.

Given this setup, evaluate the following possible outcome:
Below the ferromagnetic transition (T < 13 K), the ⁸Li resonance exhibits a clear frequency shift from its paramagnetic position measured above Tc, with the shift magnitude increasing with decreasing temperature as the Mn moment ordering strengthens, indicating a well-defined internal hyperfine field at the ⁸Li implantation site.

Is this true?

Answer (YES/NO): NO